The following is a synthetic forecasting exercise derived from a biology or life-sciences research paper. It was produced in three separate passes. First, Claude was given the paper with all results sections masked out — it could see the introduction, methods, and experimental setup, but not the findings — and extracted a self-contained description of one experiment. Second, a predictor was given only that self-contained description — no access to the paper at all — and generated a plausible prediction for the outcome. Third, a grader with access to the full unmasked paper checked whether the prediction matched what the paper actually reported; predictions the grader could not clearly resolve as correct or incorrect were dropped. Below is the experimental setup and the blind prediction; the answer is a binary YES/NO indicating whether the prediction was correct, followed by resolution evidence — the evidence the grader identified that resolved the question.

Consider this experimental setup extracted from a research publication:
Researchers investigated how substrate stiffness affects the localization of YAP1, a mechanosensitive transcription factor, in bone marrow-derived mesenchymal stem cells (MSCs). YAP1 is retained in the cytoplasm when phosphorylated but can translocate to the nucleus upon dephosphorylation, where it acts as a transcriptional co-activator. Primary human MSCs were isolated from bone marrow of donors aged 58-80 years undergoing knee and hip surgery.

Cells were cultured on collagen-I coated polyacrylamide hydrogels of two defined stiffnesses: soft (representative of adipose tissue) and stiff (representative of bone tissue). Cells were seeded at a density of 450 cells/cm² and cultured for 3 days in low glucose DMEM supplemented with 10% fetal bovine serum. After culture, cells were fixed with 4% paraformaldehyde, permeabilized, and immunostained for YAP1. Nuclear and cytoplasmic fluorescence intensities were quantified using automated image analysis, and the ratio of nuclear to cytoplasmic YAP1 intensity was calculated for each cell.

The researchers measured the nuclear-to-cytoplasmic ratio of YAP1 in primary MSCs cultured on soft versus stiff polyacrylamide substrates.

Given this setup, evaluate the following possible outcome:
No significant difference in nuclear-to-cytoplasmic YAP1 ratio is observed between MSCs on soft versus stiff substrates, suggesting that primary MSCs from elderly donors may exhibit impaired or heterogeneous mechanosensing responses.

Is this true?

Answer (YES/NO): NO